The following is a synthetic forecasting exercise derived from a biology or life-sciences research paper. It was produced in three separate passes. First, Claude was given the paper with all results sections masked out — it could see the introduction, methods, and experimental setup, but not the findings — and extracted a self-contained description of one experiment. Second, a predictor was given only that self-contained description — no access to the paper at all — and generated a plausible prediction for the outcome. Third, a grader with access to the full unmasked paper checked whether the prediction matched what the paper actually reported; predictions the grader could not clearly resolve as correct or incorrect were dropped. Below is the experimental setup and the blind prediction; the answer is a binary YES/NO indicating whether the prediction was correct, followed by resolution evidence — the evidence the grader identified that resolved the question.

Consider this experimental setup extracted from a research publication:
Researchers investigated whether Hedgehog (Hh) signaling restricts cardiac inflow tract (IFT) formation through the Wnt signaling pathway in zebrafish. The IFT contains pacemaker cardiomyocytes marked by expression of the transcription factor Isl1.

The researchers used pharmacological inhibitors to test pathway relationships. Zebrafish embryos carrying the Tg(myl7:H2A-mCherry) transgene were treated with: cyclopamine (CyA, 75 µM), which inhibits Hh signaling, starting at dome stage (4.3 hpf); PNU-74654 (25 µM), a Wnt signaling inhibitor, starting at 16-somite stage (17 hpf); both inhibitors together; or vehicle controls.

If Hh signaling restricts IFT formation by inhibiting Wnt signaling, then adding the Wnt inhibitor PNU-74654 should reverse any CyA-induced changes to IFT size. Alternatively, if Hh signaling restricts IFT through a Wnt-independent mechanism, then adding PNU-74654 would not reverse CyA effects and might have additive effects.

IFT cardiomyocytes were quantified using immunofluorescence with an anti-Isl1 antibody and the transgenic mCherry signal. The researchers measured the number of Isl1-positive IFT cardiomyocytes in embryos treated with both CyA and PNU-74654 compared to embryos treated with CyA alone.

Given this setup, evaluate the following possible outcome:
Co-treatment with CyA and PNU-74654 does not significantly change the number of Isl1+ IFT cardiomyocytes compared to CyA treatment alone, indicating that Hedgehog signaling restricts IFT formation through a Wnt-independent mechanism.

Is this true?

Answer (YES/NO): YES